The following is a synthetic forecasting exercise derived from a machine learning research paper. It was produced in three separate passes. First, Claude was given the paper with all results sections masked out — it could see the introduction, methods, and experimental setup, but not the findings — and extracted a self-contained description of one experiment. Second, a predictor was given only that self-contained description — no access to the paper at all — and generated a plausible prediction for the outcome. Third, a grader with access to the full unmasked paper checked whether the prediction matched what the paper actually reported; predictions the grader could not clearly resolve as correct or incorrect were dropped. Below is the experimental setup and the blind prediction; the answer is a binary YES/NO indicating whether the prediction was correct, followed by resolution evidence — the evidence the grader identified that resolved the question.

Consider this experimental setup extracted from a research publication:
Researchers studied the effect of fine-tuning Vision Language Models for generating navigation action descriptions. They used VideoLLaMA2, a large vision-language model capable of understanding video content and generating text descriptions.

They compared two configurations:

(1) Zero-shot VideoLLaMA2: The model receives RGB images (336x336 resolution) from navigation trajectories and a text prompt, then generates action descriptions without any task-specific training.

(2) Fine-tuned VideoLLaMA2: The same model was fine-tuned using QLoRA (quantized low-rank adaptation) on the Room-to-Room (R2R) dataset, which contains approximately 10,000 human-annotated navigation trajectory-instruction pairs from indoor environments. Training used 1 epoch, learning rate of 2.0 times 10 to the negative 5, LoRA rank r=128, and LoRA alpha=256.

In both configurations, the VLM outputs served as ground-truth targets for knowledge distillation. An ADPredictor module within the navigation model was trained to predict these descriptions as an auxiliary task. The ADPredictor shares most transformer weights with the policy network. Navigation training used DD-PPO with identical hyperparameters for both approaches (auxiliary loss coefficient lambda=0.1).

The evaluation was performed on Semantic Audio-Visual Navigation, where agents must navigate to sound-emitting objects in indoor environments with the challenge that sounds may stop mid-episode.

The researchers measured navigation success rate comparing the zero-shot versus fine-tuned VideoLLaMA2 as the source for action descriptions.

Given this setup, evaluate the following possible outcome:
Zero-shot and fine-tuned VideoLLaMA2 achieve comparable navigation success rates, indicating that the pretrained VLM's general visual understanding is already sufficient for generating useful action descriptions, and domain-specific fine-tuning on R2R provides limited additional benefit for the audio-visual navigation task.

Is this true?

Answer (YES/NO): NO